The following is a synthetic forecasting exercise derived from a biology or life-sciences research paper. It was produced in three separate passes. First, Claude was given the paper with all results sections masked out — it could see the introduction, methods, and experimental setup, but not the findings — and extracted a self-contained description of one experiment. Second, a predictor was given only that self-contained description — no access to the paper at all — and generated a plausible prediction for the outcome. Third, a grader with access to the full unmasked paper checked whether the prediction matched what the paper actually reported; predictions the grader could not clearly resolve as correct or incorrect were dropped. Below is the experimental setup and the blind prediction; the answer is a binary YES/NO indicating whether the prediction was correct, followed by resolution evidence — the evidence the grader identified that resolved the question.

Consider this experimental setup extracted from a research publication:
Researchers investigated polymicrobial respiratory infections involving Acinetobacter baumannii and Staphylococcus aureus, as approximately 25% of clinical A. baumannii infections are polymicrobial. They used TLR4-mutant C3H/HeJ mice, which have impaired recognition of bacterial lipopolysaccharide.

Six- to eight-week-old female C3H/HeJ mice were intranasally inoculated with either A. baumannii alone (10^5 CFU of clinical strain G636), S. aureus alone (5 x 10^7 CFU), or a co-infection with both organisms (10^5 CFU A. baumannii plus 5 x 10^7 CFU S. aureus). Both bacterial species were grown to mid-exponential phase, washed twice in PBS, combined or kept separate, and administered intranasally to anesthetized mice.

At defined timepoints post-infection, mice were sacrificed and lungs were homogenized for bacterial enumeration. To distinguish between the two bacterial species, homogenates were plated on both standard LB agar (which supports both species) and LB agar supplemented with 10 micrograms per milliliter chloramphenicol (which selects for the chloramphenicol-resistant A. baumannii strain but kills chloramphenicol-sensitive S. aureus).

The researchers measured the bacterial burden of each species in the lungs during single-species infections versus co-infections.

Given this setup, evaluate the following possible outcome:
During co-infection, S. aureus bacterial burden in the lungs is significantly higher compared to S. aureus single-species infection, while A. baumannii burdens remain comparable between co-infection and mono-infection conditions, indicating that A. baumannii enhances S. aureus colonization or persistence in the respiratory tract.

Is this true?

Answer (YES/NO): NO